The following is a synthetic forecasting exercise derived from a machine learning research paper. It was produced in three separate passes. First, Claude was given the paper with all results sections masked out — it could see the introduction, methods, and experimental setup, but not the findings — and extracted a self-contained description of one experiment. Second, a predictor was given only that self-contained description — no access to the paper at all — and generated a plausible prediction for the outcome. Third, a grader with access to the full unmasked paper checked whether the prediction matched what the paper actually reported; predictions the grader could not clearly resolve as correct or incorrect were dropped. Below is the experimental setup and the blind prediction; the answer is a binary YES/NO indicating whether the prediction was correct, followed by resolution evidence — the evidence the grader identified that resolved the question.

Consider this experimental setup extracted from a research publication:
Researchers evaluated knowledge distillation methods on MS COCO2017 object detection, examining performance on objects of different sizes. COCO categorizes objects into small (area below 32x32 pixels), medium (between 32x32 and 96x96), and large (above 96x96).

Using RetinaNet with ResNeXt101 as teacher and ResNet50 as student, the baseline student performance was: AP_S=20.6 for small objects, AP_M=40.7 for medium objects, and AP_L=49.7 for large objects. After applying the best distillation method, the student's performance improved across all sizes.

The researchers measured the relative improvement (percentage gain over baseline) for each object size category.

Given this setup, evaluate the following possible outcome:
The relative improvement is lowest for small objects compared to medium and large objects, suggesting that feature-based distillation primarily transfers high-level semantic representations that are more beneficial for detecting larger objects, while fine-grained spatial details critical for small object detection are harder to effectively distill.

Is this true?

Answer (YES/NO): NO